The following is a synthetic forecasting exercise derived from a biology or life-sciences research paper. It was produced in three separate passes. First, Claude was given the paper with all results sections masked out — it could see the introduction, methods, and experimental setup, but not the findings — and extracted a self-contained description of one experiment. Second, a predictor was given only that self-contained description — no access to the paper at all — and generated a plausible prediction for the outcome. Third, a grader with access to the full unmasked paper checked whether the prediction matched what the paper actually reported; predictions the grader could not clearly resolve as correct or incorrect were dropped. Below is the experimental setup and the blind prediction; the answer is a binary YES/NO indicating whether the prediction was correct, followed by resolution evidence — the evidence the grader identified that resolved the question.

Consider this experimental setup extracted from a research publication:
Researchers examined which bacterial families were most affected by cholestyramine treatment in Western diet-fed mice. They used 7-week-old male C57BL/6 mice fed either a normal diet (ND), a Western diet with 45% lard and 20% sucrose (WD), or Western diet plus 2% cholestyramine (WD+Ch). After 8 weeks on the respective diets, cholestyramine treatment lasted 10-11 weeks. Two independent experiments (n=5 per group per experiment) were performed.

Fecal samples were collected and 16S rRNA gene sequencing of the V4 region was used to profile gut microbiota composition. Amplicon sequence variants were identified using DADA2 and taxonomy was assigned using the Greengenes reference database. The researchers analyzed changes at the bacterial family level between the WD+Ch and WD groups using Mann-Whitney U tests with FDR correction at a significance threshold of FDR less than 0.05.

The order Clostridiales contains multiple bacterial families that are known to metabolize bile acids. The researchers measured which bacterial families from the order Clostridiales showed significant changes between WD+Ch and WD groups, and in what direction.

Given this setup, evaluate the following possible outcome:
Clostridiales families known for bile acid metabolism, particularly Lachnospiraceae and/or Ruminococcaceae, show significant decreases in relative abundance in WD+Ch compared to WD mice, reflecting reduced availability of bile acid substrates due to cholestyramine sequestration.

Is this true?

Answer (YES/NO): NO